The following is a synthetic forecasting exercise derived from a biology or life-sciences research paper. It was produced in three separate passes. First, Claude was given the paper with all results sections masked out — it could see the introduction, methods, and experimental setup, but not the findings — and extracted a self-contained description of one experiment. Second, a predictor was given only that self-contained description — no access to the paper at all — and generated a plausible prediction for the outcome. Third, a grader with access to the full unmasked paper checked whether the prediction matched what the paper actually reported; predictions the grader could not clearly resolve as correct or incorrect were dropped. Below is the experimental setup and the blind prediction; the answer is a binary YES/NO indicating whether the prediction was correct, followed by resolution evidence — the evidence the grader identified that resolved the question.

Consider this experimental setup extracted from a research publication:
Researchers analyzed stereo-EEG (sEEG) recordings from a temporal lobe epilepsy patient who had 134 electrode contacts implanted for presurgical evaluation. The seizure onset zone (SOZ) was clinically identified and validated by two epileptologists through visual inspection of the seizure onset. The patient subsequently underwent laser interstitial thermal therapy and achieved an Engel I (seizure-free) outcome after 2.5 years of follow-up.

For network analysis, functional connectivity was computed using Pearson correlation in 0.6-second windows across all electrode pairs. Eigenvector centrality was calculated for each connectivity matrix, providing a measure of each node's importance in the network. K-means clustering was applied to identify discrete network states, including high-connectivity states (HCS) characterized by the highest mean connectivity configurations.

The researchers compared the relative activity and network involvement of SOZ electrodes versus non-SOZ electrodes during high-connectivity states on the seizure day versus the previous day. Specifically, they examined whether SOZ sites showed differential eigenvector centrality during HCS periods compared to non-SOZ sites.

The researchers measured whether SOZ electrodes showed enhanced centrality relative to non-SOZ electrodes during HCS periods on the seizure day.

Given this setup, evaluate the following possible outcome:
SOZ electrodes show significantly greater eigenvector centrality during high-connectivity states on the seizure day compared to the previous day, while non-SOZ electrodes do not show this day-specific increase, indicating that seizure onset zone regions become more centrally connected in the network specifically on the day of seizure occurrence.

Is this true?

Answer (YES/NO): YES